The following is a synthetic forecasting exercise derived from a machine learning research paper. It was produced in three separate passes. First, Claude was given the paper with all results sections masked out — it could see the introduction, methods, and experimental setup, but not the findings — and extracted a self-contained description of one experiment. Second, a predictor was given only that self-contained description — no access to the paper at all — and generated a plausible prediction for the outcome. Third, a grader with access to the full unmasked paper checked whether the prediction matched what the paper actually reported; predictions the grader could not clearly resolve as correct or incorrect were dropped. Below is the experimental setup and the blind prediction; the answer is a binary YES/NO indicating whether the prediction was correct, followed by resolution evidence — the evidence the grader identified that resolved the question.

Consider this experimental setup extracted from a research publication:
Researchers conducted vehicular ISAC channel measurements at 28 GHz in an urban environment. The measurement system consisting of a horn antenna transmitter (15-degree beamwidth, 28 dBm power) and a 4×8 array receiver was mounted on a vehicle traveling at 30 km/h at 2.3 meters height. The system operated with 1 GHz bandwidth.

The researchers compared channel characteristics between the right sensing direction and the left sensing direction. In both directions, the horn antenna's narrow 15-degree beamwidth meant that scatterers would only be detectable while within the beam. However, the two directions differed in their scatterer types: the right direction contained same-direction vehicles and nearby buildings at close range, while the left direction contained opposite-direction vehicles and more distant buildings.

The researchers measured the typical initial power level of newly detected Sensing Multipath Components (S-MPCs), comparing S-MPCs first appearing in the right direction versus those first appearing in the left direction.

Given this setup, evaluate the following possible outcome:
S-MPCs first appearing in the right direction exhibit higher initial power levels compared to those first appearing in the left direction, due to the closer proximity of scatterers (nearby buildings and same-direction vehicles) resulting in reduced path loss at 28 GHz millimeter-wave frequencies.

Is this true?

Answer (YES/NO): YES